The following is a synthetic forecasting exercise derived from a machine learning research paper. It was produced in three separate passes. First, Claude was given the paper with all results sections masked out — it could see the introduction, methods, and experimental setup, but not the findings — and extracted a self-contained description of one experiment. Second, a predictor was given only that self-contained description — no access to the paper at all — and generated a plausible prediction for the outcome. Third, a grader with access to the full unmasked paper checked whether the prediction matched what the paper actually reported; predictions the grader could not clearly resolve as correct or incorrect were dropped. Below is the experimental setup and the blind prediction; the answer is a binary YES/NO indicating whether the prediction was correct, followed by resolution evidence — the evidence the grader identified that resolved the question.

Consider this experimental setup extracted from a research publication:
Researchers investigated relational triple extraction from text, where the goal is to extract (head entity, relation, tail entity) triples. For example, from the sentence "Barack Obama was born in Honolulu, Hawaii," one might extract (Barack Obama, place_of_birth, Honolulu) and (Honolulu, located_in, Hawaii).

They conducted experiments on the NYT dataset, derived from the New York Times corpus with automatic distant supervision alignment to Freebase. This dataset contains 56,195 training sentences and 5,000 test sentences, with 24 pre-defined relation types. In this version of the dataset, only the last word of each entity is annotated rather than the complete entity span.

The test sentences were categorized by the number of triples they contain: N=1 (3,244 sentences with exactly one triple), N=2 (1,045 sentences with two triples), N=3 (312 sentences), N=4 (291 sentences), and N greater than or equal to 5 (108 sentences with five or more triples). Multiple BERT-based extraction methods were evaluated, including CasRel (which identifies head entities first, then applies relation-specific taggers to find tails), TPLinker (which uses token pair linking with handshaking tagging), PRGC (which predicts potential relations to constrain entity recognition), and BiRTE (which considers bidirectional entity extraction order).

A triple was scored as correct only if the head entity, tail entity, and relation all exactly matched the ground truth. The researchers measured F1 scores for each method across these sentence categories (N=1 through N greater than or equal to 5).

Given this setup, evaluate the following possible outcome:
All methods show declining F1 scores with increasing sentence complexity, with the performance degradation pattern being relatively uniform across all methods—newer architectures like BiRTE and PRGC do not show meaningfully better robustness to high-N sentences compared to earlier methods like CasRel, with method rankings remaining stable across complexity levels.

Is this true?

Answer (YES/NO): NO